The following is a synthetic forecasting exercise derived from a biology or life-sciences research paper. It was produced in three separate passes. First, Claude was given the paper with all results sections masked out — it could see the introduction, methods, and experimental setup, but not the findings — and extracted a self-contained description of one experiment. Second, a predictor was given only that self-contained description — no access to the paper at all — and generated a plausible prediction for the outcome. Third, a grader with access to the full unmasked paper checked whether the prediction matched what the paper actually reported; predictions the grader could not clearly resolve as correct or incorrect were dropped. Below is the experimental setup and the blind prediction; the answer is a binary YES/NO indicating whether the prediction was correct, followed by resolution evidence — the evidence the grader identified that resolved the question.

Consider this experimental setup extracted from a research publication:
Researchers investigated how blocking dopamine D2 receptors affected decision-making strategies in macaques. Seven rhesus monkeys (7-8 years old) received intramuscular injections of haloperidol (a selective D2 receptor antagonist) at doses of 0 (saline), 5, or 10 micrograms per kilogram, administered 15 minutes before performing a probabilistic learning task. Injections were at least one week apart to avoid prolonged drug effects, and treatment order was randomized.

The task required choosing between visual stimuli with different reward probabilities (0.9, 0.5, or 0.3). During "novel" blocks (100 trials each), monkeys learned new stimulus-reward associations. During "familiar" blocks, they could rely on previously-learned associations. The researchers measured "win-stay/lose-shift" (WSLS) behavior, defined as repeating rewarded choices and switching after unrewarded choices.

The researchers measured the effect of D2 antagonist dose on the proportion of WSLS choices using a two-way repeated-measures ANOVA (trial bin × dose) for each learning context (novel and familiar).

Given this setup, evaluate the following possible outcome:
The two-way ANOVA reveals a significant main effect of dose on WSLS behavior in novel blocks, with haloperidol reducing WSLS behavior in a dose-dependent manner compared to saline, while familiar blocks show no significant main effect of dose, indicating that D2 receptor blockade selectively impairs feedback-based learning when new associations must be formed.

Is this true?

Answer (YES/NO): NO